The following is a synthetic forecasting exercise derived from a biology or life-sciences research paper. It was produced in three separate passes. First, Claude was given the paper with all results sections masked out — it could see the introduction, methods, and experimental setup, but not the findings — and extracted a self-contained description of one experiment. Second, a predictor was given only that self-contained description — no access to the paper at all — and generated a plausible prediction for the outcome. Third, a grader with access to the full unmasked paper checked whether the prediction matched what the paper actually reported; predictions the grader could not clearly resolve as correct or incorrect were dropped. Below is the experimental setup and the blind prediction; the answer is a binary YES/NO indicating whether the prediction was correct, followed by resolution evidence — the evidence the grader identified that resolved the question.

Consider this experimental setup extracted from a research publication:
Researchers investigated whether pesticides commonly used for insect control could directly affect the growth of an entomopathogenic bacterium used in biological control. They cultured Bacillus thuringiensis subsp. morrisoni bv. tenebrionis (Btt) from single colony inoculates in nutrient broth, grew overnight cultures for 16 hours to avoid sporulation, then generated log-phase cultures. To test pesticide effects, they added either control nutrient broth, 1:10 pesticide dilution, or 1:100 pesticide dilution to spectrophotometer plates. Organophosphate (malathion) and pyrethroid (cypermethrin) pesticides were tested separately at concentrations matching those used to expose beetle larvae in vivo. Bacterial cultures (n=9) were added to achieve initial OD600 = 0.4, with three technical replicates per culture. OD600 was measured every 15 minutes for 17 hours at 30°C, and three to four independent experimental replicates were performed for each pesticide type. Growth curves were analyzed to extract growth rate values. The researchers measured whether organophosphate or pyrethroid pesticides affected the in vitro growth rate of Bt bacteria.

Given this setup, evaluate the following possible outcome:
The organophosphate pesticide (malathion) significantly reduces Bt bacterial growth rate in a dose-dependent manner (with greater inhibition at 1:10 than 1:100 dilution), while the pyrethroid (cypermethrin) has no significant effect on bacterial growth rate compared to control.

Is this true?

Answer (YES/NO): NO